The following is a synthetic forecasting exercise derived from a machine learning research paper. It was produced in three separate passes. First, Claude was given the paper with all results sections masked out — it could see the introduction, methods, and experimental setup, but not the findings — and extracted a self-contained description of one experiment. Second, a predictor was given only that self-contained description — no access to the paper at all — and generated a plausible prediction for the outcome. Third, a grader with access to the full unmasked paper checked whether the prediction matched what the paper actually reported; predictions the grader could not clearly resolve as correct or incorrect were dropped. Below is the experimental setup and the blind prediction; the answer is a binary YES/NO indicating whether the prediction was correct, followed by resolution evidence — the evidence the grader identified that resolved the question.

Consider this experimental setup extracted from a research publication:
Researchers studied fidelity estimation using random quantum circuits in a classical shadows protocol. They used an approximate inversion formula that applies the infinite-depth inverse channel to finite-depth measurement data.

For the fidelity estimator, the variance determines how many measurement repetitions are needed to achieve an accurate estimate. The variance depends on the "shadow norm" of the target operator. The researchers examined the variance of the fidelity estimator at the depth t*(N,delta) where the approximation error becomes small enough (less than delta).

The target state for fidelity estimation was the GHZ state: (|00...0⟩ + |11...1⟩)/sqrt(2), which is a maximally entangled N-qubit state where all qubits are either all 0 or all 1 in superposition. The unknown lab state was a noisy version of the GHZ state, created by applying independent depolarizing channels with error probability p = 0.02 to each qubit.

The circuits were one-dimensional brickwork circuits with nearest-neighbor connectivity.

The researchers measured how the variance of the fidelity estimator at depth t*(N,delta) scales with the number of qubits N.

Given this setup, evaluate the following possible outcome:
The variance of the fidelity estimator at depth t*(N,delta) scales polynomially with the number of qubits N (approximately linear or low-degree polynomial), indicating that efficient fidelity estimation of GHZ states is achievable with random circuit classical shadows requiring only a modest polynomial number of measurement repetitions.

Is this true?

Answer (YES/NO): NO